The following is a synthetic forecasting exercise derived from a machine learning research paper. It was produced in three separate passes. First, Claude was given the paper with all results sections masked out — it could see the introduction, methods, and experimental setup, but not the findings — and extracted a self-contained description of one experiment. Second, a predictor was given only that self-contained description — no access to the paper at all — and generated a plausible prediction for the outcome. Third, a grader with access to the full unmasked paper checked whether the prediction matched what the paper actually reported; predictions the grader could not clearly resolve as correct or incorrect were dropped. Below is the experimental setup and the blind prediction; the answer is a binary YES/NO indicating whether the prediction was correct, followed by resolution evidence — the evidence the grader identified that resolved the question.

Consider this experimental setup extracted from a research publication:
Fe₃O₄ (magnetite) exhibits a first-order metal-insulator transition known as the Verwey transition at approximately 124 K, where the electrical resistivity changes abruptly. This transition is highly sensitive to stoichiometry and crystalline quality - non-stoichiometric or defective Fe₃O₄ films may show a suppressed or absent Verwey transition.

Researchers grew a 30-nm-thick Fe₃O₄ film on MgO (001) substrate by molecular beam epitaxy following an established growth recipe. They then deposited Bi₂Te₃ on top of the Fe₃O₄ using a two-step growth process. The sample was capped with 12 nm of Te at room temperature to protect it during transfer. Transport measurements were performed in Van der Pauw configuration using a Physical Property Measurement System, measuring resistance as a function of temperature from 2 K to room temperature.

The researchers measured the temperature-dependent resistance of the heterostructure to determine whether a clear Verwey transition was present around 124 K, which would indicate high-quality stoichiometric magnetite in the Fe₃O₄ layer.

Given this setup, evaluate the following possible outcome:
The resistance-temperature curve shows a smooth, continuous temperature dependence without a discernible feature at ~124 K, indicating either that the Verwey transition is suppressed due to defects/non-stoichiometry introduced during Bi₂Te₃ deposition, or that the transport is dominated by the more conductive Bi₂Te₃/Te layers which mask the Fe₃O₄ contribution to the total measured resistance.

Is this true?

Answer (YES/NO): NO